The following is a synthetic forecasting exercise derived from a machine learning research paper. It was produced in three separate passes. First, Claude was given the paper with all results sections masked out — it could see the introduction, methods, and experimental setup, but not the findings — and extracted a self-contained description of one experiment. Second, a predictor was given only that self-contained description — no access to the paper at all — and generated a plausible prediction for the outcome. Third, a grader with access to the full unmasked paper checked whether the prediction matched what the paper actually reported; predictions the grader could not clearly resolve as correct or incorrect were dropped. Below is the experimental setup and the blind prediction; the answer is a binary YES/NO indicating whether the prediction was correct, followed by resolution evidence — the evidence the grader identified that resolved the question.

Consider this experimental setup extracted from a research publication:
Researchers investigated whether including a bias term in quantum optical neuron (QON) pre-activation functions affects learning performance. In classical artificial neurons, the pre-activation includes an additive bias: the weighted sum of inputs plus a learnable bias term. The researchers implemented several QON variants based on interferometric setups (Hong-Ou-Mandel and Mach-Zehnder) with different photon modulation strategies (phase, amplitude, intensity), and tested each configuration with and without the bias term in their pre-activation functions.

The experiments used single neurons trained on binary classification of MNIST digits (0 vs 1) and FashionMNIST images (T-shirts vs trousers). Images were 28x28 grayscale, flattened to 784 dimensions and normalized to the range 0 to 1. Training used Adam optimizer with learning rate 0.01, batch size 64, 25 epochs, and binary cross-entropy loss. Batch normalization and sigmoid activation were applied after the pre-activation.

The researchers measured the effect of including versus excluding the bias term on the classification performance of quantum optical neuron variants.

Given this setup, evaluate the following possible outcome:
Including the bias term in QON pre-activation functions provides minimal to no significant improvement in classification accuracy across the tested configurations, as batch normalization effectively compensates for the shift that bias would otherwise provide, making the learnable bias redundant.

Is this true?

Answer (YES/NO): NO